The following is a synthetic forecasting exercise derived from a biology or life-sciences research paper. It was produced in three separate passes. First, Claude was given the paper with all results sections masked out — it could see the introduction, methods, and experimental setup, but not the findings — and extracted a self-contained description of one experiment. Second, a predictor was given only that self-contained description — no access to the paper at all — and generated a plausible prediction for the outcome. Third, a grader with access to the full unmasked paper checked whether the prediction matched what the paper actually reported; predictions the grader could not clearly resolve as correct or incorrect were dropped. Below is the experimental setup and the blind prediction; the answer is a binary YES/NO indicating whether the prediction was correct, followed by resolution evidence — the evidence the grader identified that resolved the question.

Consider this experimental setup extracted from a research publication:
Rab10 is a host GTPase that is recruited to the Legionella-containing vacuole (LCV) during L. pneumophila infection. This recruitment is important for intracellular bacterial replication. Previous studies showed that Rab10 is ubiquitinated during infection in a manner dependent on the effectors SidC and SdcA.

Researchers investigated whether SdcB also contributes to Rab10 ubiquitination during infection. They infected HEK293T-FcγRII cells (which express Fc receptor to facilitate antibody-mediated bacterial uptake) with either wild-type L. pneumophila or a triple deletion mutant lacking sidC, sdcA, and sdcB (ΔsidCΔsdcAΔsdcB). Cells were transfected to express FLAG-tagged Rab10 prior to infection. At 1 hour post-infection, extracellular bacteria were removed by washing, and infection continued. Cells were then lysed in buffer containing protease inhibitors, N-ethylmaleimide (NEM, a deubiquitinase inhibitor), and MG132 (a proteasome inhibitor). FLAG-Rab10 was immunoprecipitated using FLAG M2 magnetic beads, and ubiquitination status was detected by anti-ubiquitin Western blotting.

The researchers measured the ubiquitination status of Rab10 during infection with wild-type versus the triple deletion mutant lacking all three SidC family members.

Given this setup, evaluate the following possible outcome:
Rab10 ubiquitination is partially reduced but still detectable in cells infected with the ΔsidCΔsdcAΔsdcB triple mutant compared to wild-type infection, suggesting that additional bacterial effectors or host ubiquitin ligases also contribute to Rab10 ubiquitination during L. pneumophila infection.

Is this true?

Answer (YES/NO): YES